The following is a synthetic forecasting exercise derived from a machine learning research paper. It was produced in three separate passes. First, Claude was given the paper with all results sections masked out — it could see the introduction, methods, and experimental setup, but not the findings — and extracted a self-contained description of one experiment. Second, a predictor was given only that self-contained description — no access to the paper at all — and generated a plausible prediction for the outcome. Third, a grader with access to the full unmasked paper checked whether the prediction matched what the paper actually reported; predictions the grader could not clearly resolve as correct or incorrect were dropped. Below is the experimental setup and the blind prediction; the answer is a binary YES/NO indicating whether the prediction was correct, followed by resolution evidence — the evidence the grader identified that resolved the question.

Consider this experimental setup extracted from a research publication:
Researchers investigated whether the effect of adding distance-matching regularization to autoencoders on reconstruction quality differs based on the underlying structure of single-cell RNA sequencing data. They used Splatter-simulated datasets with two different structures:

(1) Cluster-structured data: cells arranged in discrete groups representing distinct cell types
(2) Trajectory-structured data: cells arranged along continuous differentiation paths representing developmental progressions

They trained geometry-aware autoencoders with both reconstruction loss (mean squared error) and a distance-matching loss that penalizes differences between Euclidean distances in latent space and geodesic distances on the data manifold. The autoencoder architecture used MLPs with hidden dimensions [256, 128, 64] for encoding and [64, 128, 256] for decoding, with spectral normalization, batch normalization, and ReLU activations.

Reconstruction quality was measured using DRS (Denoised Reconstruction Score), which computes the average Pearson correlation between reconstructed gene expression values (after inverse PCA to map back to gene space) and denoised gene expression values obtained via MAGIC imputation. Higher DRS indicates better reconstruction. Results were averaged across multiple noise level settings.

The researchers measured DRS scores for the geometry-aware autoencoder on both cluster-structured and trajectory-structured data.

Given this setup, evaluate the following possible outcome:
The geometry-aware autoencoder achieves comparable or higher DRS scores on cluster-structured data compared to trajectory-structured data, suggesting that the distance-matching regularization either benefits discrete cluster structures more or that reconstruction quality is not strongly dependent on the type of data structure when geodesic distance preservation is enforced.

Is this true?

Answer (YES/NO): YES